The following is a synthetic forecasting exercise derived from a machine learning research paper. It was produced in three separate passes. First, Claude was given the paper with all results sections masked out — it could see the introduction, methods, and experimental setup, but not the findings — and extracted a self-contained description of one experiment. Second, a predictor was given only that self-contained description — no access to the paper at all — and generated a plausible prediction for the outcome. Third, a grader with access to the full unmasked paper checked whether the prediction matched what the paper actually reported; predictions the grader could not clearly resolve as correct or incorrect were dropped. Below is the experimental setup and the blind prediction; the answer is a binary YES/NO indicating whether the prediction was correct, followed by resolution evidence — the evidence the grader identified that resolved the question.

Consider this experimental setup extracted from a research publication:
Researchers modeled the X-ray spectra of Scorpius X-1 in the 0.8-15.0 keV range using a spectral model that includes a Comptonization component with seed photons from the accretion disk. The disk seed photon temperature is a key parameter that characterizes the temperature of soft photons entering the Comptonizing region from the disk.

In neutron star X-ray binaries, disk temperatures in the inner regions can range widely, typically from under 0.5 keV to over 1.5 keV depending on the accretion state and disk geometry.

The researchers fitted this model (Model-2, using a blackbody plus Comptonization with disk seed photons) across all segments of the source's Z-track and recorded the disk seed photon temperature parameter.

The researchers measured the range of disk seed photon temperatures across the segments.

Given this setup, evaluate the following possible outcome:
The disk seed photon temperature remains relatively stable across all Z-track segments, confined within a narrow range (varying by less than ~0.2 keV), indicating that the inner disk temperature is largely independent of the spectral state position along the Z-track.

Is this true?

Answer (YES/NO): NO